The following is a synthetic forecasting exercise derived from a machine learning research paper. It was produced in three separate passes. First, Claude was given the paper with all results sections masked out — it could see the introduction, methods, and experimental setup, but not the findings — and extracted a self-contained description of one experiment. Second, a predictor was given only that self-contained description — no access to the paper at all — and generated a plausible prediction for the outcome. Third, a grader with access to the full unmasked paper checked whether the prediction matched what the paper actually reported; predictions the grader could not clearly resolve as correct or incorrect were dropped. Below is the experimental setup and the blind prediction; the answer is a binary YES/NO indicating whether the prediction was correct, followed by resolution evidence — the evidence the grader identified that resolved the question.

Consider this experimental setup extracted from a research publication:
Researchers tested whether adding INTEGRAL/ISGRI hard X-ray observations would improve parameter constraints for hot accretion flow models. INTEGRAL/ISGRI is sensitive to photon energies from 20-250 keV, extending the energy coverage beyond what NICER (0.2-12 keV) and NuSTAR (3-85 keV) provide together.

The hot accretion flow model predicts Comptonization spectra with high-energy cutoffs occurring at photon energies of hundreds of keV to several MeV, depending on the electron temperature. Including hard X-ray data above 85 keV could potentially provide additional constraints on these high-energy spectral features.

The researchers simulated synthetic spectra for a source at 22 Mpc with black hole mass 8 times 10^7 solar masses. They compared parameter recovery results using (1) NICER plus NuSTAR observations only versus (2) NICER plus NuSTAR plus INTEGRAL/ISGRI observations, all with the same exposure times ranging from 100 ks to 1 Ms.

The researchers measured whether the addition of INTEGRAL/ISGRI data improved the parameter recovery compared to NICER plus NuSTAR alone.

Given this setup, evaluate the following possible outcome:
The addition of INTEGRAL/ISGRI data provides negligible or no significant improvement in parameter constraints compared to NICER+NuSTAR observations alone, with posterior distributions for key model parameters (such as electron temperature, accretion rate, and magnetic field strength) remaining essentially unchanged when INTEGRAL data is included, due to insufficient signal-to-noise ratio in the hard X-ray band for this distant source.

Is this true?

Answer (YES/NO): YES